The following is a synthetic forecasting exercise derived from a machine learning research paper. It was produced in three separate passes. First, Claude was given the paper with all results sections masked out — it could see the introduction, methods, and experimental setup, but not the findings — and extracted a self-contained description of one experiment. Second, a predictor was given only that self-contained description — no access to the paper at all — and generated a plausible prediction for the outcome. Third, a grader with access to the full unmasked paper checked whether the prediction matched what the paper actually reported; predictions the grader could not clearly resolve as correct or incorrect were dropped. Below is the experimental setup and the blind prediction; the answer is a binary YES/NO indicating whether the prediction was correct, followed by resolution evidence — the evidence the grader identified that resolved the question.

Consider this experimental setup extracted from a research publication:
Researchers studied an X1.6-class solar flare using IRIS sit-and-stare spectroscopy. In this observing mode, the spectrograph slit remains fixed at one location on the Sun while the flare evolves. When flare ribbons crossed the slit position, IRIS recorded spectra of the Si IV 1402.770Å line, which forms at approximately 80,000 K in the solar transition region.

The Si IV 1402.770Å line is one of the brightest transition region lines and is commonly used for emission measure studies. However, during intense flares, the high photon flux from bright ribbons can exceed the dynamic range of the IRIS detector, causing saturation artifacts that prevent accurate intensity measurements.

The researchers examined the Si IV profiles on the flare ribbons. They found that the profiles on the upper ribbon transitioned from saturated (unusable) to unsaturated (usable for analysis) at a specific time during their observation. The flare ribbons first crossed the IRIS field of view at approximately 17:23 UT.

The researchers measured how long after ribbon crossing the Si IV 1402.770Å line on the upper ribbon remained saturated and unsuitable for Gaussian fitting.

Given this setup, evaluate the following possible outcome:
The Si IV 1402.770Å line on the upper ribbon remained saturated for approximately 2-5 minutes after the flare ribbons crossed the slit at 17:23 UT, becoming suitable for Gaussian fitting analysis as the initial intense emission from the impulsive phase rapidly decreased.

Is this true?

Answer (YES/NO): NO